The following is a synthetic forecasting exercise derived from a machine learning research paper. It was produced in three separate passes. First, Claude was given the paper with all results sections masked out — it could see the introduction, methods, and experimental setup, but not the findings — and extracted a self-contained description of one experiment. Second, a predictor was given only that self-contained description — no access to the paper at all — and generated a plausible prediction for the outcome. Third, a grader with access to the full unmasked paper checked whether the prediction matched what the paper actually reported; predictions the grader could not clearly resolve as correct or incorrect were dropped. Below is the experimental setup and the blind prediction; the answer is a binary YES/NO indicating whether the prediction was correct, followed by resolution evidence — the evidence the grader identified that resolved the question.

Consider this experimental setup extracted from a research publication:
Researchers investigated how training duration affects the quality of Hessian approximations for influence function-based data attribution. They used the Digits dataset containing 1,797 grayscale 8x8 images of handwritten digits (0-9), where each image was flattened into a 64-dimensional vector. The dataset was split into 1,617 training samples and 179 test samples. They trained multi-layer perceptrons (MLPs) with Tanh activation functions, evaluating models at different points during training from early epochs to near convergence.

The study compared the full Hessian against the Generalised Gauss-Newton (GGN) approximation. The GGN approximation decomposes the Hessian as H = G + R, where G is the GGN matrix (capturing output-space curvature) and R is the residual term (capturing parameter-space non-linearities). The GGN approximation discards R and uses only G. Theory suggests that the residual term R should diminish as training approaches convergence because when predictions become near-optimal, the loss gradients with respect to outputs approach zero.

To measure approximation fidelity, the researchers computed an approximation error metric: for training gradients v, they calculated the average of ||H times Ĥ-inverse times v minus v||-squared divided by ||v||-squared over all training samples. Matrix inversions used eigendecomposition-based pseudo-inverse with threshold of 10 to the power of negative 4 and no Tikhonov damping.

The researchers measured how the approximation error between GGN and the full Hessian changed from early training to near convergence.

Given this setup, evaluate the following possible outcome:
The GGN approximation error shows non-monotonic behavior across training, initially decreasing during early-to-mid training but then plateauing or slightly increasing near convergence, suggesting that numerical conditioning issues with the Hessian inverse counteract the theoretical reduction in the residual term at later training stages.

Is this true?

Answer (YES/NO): NO